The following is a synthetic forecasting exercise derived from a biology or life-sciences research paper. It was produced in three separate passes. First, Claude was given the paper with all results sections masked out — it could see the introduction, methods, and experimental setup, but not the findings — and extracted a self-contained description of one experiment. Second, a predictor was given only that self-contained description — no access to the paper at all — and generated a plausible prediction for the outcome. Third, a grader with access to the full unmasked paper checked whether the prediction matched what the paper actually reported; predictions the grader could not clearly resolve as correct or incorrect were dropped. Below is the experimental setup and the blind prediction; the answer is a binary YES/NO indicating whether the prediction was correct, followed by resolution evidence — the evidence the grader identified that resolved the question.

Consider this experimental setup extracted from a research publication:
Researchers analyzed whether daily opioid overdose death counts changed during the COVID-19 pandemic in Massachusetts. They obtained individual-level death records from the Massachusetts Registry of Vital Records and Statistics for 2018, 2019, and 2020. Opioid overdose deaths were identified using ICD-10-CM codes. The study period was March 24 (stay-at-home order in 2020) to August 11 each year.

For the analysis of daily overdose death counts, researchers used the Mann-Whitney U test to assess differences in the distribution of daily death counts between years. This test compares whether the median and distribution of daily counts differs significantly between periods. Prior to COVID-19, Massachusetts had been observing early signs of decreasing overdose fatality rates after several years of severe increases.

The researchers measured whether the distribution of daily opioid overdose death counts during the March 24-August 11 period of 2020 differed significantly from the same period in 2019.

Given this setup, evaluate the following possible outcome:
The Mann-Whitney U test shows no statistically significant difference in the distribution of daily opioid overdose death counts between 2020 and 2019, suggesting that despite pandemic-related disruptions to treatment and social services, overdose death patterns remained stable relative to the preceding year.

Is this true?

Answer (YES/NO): YES